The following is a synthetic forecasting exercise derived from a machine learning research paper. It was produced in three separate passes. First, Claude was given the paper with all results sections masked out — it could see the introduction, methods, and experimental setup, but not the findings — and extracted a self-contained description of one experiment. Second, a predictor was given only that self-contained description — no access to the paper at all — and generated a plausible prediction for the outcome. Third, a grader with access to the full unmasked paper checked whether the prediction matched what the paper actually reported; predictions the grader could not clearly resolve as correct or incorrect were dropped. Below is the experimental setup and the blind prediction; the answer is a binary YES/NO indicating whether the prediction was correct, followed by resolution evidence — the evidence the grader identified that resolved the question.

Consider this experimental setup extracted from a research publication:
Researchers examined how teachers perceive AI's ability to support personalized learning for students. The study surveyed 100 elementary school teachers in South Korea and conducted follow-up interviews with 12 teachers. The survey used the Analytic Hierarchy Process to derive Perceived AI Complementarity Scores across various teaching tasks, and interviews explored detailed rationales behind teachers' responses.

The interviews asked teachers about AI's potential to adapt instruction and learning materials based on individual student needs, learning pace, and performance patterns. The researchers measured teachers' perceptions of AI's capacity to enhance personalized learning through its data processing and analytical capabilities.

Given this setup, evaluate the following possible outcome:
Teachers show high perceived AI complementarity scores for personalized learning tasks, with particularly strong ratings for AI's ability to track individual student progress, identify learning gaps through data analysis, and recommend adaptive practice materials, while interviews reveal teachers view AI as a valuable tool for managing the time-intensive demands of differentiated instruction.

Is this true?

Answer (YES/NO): NO